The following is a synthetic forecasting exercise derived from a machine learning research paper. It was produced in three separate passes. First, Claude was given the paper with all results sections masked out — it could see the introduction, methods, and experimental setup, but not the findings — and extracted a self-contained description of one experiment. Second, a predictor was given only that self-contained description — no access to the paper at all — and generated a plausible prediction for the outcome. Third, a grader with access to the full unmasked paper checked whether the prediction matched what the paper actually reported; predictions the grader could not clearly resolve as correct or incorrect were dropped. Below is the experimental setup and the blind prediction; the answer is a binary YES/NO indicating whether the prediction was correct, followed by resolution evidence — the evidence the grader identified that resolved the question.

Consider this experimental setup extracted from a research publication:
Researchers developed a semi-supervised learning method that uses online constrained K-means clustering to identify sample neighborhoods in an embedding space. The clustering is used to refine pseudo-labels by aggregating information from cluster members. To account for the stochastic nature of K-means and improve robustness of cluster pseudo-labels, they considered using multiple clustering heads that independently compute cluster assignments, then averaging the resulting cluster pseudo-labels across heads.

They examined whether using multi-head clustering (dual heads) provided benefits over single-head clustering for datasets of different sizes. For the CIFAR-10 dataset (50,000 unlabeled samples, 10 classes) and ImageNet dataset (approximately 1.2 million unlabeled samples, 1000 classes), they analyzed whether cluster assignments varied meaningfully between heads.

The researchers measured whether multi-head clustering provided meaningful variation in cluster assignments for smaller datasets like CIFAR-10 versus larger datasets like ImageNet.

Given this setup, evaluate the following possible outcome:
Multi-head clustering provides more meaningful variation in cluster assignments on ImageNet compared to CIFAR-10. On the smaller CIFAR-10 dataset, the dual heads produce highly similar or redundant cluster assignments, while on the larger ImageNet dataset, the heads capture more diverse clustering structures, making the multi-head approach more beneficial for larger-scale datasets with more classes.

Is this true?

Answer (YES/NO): YES